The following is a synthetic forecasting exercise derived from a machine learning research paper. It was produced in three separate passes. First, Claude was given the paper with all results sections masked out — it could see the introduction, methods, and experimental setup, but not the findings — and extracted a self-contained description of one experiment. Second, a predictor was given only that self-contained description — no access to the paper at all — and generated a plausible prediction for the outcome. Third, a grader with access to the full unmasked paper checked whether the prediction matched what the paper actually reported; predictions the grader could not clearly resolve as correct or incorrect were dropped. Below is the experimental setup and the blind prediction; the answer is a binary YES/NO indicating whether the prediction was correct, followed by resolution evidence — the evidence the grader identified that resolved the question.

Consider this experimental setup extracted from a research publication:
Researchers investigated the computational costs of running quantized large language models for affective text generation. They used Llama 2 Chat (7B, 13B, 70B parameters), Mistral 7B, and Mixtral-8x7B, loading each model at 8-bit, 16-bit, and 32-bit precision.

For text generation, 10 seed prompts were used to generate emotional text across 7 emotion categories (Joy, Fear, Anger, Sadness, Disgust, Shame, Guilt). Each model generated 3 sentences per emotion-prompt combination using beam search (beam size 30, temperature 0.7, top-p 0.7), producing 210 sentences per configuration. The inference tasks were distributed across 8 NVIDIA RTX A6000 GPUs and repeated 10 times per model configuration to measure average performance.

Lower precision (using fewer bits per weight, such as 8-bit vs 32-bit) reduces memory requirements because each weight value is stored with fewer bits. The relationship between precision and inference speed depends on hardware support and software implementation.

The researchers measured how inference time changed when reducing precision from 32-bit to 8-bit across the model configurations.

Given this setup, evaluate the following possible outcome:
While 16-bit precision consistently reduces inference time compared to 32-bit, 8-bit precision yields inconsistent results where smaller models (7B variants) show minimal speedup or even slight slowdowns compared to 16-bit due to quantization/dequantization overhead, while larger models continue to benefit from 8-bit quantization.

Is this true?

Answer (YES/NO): NO